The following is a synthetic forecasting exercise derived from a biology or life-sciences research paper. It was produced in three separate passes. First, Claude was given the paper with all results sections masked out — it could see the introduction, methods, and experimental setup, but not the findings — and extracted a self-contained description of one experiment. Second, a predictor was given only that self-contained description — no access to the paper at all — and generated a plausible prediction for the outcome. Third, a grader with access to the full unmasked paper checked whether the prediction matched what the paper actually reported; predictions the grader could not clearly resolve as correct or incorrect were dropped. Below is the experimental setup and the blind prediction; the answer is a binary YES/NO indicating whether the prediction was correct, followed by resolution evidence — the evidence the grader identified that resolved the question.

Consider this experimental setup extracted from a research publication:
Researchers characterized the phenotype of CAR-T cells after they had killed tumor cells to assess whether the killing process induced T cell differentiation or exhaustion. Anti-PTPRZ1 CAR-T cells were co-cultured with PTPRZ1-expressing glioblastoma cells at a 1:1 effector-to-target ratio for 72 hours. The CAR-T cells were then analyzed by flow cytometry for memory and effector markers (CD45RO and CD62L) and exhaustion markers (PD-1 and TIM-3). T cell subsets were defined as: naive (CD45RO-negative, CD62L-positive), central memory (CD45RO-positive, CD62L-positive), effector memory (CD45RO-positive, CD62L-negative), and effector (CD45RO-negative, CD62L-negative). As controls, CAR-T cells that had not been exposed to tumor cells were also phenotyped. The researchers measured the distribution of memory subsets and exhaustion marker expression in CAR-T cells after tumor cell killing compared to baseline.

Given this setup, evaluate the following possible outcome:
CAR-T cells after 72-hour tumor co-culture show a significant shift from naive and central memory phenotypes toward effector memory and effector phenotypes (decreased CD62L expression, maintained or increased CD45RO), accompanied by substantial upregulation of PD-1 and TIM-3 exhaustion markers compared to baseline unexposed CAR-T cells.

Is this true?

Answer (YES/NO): NO